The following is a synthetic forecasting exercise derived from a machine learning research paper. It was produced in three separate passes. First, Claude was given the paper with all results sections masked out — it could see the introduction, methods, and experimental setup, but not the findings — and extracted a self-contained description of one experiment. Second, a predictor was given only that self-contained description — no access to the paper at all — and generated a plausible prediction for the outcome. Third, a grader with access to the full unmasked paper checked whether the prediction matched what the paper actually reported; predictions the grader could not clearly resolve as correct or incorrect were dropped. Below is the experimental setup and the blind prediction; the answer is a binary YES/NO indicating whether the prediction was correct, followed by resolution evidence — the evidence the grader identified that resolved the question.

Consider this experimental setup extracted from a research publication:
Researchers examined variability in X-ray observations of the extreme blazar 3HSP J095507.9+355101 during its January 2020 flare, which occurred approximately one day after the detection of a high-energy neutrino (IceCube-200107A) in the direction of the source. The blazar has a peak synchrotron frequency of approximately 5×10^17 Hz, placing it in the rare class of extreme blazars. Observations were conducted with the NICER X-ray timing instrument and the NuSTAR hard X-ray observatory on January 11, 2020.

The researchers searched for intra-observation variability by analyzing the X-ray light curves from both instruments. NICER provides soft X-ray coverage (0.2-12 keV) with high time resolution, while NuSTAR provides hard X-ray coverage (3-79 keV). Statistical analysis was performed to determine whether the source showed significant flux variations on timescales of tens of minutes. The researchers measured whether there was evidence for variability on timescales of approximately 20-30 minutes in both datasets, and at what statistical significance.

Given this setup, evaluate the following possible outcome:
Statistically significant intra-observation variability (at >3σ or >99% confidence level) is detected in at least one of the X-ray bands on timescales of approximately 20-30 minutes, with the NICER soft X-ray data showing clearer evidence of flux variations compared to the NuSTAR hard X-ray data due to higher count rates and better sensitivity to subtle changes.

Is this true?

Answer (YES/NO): YES